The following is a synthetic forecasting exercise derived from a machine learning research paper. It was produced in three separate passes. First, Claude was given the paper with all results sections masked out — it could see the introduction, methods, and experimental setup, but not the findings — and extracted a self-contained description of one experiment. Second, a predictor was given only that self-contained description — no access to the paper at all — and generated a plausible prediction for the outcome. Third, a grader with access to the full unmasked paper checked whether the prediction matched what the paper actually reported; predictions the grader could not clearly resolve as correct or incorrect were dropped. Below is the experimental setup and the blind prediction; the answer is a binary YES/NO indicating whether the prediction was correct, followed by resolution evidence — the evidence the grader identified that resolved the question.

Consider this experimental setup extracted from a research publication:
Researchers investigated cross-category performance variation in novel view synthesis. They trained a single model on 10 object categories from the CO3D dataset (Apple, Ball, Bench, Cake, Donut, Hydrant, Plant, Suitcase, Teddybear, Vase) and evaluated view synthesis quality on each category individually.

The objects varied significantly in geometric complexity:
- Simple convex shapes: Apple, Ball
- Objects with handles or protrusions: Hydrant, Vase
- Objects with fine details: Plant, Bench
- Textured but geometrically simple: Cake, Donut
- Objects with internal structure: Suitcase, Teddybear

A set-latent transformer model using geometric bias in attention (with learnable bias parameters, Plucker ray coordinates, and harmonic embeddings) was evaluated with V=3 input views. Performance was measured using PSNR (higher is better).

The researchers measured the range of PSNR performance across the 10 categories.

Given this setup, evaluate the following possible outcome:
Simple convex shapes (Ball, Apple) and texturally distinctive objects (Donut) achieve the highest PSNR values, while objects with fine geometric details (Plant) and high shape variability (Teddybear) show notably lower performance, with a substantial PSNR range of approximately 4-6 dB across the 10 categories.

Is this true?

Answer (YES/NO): NO